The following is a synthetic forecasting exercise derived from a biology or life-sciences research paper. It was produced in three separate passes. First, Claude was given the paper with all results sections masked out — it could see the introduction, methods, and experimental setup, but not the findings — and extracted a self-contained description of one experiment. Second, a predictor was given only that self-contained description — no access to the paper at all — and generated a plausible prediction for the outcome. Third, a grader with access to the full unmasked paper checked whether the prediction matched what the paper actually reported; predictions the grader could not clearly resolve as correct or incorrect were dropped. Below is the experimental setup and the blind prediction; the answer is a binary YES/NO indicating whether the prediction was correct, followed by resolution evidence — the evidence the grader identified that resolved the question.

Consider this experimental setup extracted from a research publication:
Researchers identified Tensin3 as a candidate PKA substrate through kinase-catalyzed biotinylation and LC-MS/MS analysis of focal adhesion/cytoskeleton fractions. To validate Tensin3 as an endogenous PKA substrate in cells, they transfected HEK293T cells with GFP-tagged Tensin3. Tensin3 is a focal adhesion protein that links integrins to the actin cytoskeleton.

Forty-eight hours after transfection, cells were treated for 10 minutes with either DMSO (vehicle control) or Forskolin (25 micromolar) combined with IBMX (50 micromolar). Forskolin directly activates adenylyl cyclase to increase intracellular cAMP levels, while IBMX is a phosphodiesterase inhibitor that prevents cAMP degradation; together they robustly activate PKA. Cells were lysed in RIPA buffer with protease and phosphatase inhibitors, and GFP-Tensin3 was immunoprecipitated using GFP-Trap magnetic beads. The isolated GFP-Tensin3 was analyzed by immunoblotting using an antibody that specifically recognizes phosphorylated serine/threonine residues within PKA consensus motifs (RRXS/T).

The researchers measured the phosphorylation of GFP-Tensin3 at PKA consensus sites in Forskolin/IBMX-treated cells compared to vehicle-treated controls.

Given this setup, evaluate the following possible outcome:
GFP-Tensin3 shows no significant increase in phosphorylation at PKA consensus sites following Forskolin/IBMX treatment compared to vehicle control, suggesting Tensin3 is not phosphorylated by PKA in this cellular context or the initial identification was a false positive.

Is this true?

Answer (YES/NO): NO